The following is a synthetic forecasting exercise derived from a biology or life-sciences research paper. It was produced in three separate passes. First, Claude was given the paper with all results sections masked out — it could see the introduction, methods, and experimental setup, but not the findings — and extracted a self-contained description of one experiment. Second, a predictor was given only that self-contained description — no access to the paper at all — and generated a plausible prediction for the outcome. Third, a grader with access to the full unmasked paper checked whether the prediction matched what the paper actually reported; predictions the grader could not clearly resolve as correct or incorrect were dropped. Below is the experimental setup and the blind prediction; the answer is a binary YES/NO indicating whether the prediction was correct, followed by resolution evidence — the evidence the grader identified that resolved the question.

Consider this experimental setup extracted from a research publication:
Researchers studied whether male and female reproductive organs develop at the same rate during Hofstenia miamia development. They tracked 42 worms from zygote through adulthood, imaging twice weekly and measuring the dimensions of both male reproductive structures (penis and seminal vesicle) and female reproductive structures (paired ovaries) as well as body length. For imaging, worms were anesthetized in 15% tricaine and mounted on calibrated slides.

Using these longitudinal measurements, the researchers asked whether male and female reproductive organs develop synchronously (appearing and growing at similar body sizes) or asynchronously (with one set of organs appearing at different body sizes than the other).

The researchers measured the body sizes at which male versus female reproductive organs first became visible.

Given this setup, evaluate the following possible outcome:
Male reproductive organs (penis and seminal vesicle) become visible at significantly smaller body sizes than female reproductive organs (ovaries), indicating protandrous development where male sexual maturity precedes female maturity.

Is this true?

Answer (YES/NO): YES